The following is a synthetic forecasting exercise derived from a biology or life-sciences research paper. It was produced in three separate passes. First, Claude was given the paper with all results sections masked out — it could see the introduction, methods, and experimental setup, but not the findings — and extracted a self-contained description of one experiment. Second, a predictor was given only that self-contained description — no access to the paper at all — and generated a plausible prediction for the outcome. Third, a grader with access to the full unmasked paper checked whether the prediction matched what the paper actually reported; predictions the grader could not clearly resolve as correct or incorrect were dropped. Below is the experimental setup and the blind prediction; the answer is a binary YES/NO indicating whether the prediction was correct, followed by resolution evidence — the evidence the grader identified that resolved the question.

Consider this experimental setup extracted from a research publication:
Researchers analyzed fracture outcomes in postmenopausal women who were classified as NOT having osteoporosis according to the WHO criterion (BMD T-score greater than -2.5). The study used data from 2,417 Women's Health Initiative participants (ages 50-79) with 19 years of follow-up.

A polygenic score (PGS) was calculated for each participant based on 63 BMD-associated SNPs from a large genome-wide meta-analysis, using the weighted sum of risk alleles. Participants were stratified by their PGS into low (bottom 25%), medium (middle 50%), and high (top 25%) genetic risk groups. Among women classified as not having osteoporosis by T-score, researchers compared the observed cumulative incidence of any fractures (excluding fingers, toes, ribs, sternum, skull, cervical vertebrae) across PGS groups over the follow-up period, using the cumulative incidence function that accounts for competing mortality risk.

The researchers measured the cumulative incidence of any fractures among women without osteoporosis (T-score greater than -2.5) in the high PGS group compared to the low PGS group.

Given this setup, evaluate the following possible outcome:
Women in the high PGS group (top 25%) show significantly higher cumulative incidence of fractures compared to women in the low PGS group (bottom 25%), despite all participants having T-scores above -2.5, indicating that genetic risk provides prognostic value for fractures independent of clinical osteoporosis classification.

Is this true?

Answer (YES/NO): NO